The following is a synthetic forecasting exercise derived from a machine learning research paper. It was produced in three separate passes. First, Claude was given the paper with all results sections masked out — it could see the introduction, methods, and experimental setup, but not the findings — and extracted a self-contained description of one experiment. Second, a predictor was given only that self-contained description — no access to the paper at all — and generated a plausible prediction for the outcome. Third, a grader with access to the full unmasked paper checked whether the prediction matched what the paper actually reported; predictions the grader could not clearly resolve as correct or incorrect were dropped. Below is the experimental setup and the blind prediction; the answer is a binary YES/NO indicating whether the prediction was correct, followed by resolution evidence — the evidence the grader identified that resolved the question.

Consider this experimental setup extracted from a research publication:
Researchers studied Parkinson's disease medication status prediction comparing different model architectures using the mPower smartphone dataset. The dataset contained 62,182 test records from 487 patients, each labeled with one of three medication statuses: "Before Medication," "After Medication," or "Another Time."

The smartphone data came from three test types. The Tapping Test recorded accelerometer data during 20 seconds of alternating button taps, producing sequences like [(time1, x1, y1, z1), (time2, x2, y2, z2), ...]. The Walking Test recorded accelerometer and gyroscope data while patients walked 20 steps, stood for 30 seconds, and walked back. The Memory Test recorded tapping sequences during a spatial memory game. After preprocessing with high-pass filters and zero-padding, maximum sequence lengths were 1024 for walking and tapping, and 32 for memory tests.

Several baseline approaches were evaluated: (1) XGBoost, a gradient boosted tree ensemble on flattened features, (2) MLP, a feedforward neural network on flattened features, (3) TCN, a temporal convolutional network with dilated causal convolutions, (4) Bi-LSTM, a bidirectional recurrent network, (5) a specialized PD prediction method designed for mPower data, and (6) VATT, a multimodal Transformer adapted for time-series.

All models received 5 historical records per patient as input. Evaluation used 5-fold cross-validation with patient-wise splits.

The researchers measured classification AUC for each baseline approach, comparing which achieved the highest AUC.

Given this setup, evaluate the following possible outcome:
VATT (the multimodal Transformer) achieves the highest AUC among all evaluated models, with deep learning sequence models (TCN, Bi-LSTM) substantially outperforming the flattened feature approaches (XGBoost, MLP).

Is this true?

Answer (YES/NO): NO